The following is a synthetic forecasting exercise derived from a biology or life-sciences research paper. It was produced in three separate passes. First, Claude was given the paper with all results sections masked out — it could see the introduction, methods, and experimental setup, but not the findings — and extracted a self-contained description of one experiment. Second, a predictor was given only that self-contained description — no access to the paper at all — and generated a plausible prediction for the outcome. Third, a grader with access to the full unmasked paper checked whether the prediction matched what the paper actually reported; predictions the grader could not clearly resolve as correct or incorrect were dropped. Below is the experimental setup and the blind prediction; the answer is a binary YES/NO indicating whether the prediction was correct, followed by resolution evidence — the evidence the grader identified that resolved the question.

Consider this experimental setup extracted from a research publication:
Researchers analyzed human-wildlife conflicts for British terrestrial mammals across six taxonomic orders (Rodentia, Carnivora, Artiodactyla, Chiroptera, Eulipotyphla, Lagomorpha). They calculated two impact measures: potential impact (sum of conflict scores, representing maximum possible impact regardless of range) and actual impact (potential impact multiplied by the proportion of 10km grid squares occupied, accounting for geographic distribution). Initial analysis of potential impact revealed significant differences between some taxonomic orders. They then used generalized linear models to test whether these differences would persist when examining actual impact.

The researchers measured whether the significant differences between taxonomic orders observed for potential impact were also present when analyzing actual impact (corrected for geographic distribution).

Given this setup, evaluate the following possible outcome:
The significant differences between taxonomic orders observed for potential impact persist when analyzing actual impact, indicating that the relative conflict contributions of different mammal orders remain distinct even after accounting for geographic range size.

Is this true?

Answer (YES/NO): NO